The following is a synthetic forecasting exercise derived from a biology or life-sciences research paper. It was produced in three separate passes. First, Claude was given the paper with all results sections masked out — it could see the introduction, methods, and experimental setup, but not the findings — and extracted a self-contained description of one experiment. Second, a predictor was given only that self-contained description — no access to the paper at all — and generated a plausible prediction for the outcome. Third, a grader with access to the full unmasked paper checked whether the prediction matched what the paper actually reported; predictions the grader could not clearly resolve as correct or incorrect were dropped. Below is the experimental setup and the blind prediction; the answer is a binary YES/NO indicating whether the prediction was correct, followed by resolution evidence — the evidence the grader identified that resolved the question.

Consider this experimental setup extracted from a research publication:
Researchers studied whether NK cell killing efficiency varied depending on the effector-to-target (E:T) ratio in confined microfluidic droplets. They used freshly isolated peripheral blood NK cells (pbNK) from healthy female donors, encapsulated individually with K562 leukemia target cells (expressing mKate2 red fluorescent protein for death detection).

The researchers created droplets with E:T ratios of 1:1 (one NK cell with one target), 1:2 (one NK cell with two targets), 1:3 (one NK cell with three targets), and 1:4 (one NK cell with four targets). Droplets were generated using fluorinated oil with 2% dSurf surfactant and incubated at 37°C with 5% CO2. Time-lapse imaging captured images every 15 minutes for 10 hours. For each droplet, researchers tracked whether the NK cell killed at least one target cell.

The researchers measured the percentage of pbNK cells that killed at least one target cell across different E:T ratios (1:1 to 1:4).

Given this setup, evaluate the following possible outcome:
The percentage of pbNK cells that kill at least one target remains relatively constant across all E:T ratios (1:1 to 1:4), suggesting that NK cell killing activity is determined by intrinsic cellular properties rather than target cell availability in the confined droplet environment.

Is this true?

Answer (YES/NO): NO